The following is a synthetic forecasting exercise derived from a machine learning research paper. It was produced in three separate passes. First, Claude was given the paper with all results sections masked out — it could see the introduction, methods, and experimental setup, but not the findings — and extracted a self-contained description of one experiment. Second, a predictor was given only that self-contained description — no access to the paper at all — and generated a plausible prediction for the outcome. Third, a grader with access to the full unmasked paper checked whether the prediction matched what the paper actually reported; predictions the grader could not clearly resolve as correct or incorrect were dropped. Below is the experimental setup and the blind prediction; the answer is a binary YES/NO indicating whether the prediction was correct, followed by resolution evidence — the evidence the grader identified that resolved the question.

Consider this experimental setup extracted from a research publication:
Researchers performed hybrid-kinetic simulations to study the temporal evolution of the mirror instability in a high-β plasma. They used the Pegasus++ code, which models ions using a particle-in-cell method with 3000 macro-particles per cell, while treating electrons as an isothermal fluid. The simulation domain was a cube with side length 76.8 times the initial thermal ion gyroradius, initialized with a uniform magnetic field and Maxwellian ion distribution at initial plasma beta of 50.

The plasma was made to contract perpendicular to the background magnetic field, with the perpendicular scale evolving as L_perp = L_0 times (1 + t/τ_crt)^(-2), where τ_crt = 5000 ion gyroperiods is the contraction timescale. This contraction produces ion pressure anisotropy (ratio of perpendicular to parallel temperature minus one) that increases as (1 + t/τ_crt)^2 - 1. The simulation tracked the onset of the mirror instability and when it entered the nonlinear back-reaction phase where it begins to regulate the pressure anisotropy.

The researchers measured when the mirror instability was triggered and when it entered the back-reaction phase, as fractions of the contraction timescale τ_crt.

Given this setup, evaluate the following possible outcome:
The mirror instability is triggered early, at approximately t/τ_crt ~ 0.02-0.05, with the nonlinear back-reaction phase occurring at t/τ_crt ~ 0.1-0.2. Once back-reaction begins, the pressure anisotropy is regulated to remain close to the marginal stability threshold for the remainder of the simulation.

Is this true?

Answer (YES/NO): NO